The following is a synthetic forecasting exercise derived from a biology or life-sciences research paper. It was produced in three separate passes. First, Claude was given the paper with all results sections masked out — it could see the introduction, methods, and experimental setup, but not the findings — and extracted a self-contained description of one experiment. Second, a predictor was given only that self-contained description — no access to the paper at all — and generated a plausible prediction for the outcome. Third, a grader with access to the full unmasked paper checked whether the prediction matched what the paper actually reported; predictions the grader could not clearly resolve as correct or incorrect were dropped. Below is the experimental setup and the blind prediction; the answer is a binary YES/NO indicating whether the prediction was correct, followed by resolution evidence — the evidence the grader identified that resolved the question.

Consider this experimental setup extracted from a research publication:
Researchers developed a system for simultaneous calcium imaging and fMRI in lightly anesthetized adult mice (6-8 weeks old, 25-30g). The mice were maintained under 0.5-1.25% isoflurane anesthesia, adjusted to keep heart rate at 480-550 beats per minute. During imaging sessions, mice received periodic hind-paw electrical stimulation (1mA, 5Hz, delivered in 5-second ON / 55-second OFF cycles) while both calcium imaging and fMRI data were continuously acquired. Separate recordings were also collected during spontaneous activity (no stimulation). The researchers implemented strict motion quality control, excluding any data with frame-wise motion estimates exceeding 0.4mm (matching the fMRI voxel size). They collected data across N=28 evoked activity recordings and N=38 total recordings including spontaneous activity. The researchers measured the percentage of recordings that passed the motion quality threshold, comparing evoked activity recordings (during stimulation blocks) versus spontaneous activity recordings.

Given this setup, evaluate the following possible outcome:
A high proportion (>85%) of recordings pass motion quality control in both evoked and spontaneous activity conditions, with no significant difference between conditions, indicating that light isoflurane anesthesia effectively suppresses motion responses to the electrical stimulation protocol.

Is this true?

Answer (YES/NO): NO